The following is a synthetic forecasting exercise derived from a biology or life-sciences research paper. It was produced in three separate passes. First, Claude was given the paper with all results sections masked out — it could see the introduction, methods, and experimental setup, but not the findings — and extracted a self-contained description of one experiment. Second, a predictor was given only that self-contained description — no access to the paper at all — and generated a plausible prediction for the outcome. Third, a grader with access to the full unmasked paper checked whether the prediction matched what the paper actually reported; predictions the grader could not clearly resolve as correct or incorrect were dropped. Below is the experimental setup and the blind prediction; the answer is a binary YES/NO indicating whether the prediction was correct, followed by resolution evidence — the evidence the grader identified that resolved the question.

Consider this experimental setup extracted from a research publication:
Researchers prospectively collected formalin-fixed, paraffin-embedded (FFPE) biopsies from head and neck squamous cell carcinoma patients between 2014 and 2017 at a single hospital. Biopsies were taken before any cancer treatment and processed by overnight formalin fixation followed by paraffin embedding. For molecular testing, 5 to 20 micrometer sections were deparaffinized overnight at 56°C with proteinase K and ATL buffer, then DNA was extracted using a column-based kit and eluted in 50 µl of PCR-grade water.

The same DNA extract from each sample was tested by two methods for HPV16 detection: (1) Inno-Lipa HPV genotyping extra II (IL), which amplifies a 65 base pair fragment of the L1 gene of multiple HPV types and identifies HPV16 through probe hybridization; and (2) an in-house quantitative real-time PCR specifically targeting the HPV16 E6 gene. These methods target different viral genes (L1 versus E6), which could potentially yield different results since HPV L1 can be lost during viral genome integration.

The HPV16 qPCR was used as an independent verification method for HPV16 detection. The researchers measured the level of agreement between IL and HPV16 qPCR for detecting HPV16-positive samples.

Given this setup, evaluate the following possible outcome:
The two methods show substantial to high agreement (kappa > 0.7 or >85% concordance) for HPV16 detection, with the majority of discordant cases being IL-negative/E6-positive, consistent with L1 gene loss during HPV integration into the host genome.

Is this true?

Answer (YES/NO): NO